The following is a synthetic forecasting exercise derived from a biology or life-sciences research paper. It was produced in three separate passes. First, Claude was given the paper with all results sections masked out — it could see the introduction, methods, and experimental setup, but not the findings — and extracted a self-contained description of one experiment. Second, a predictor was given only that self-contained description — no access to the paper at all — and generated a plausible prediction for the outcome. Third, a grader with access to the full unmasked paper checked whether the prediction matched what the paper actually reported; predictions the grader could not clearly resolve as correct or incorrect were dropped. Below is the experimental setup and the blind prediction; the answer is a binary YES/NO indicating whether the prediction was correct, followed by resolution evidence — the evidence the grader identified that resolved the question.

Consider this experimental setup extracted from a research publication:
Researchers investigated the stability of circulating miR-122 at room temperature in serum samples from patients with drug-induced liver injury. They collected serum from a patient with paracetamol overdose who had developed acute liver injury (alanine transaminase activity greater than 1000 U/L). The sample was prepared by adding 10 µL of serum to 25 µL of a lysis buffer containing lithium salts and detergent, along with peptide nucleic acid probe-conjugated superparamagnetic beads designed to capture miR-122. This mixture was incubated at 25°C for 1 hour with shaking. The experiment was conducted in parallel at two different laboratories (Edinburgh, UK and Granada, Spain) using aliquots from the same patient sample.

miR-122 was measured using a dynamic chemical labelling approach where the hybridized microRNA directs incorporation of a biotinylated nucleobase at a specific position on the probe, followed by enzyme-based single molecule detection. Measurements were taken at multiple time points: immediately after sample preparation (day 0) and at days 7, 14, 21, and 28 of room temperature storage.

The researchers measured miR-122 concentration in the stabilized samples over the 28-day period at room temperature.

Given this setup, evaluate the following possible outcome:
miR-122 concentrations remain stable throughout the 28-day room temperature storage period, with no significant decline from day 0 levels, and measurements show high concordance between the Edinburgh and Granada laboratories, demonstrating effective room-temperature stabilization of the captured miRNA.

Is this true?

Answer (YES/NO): NO